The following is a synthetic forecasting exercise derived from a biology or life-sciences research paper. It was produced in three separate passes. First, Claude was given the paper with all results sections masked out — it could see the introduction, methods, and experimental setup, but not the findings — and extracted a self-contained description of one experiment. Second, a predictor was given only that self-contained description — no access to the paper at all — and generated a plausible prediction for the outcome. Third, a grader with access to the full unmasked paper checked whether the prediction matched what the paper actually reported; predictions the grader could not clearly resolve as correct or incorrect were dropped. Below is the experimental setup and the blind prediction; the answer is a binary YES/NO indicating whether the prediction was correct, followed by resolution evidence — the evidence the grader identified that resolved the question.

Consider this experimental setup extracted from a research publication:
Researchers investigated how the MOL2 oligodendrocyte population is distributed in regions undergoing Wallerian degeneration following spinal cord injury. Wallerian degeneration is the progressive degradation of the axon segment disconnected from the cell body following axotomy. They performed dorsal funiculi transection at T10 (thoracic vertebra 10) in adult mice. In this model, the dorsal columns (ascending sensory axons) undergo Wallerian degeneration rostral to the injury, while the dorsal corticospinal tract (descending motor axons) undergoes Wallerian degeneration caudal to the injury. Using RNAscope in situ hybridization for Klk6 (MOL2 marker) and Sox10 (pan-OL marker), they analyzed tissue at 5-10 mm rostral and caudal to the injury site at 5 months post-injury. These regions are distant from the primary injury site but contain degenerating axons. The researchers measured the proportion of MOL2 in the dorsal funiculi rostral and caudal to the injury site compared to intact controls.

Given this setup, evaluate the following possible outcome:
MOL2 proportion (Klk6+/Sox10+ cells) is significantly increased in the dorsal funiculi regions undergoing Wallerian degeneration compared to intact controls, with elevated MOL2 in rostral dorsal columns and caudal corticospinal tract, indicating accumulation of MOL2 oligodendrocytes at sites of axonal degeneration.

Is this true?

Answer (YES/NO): NO